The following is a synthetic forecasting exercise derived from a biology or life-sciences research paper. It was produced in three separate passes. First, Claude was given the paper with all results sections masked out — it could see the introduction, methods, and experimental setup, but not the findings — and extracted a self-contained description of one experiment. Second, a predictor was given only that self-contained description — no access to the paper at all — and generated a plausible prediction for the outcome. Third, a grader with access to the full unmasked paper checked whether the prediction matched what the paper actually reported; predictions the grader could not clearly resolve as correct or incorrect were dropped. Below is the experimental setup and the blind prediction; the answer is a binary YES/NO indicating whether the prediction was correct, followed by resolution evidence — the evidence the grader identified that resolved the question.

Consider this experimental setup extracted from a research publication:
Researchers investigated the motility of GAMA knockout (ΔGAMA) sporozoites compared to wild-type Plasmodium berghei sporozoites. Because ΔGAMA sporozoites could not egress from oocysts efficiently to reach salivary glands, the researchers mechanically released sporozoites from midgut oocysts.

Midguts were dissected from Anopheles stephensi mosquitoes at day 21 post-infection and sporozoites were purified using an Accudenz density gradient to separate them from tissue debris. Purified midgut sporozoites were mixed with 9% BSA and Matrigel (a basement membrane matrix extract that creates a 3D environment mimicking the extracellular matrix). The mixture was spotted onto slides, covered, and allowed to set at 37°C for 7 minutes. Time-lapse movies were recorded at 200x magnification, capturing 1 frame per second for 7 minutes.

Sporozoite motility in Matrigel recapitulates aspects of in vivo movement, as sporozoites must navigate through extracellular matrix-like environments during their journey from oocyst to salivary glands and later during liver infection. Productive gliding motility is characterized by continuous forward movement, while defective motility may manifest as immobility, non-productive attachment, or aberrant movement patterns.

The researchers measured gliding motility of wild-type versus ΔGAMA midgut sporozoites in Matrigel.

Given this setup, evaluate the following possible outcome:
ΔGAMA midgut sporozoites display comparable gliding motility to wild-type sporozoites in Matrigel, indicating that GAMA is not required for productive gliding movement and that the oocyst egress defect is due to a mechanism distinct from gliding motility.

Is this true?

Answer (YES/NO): NO